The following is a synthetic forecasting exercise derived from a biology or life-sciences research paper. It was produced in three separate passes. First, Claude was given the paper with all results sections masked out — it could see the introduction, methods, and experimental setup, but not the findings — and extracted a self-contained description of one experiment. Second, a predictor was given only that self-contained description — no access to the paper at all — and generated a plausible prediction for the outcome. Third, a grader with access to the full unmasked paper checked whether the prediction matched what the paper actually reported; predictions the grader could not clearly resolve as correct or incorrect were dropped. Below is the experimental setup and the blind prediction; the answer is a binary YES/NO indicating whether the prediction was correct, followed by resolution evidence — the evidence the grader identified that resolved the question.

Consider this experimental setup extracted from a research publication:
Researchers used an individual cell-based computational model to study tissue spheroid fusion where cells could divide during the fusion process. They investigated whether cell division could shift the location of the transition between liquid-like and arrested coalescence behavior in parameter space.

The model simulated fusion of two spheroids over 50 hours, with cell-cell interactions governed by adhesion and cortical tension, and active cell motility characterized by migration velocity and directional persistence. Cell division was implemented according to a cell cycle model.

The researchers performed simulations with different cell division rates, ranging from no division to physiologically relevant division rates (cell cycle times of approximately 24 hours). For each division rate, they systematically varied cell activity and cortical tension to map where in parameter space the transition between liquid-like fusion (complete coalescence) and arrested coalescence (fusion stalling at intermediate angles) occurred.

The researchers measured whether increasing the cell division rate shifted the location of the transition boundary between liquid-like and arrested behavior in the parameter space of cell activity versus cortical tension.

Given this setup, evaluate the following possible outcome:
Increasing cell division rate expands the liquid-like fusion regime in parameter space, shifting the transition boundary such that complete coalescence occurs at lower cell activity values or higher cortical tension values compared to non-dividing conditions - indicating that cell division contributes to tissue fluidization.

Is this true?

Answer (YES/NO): NO